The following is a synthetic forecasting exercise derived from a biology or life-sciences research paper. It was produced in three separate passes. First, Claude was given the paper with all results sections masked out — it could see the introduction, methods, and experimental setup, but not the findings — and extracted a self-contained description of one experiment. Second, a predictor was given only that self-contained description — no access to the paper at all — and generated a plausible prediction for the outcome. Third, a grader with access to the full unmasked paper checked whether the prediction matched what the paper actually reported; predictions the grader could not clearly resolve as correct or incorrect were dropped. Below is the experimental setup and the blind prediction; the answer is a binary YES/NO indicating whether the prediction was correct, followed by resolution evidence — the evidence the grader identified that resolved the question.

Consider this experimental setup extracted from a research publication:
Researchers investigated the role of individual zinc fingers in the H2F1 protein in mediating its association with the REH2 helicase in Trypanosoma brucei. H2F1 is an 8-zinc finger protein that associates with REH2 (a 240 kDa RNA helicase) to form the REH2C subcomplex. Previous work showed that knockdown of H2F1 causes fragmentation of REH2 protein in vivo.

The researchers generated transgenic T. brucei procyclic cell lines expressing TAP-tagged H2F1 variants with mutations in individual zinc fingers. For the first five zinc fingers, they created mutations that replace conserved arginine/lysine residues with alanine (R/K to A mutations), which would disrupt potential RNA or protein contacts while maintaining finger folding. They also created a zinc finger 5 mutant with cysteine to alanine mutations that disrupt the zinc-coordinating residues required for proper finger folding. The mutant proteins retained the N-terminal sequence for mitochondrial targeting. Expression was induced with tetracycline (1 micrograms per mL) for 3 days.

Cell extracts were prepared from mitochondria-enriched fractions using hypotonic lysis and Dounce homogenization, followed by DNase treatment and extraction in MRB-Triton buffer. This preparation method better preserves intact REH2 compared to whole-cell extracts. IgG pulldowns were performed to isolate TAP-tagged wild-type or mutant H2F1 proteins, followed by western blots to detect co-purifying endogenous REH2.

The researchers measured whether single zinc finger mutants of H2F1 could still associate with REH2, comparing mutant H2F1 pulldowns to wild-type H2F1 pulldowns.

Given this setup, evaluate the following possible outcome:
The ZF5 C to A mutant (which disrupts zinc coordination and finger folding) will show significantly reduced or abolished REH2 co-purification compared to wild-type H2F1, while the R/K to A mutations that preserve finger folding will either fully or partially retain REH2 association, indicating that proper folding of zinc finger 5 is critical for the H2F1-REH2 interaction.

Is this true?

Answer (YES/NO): NO